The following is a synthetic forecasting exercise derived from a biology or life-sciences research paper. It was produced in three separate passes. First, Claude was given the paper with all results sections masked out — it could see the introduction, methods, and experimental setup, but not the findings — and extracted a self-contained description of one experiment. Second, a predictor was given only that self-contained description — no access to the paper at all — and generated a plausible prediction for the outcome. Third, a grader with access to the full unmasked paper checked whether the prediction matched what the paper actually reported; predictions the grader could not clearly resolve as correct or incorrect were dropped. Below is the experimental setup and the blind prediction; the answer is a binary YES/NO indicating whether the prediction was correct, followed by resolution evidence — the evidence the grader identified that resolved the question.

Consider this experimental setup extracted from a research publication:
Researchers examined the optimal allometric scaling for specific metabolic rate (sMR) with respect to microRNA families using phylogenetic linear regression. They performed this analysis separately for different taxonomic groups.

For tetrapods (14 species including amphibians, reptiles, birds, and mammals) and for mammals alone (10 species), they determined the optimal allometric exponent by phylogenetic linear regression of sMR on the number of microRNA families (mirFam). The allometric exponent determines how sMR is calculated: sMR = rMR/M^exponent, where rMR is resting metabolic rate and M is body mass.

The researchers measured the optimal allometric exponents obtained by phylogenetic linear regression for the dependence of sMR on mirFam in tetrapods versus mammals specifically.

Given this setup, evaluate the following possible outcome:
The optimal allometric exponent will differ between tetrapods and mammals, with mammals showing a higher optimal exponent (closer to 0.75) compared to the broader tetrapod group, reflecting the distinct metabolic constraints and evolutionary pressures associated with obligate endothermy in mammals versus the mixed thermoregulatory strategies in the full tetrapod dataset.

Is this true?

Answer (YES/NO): YES